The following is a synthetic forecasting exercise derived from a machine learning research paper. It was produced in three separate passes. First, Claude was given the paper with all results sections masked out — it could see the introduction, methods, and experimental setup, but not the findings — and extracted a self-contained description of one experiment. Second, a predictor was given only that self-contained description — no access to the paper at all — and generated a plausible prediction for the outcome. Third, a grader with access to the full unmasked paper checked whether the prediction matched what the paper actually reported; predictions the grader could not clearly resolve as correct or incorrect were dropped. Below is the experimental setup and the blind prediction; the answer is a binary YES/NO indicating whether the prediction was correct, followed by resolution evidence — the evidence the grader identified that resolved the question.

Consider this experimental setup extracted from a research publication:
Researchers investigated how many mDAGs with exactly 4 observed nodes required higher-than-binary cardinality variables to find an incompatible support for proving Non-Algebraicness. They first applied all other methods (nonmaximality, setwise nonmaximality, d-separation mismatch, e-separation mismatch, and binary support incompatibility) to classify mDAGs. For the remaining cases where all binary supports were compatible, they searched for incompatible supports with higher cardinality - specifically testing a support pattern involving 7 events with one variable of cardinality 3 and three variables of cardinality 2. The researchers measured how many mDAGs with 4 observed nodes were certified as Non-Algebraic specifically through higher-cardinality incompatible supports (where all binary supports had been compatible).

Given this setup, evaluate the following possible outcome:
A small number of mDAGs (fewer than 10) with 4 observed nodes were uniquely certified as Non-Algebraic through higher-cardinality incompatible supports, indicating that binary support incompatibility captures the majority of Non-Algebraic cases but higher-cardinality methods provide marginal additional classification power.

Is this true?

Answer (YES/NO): YES